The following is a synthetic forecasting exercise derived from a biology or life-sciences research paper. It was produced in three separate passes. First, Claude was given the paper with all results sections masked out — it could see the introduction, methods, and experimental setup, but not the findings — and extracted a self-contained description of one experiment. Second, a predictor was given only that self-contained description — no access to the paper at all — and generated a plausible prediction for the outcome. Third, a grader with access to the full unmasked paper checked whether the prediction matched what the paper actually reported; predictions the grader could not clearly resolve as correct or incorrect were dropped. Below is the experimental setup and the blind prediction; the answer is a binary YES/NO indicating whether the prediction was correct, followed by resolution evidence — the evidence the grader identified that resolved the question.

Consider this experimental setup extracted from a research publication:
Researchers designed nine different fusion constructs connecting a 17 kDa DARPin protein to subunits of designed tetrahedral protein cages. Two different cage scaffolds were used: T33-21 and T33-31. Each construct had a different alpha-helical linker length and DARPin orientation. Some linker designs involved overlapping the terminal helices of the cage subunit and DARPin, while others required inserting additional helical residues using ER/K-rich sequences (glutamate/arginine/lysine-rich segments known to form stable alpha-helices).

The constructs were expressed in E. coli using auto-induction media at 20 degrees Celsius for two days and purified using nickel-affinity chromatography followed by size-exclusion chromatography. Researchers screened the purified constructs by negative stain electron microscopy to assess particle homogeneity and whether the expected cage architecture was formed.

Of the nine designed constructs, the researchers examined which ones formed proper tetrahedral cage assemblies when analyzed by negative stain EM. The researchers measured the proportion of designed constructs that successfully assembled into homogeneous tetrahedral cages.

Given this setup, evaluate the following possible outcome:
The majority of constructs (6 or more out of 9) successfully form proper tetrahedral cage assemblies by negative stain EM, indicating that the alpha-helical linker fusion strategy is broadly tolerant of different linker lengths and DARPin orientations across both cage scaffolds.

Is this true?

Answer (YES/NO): NO